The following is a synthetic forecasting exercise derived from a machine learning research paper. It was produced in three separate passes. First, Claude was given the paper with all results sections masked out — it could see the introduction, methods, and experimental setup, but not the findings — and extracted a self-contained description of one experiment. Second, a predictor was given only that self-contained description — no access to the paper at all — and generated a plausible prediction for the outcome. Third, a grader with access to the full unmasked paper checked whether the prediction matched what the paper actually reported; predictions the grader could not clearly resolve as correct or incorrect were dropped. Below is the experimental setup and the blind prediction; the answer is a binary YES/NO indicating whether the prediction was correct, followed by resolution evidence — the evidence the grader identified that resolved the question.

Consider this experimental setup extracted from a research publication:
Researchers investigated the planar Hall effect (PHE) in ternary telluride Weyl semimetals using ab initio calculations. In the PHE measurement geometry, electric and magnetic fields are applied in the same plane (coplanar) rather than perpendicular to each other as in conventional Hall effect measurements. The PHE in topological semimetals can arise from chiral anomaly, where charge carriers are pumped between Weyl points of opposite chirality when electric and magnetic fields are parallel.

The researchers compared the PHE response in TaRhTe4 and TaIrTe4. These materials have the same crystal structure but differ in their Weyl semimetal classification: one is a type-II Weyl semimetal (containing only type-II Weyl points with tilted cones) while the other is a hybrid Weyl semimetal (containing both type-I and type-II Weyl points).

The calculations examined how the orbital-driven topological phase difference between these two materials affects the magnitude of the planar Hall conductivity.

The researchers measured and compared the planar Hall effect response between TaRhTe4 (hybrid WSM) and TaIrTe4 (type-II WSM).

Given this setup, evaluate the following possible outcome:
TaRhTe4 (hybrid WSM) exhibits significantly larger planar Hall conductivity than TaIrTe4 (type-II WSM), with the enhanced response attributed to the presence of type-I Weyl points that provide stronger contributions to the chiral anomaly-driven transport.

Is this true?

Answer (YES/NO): NO